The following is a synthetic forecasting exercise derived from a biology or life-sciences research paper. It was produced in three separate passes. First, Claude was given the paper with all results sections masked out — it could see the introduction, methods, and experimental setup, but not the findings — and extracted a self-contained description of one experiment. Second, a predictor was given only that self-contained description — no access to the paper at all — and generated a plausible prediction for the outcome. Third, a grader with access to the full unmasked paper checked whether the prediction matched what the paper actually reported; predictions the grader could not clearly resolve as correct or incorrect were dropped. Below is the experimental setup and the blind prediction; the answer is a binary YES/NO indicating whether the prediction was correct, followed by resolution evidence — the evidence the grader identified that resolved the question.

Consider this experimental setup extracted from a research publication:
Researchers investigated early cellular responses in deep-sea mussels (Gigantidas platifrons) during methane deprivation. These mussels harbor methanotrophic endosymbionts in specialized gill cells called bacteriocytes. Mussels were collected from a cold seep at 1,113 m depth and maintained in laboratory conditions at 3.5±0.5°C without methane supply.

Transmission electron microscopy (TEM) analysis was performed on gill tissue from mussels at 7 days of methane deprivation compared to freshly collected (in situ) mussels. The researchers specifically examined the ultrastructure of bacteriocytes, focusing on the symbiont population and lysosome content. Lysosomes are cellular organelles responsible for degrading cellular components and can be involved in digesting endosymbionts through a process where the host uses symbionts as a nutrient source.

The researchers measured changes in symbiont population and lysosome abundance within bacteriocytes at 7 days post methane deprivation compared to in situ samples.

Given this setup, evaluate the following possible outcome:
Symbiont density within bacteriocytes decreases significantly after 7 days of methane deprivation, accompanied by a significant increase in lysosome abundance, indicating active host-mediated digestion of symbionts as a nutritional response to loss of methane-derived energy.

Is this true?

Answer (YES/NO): YES